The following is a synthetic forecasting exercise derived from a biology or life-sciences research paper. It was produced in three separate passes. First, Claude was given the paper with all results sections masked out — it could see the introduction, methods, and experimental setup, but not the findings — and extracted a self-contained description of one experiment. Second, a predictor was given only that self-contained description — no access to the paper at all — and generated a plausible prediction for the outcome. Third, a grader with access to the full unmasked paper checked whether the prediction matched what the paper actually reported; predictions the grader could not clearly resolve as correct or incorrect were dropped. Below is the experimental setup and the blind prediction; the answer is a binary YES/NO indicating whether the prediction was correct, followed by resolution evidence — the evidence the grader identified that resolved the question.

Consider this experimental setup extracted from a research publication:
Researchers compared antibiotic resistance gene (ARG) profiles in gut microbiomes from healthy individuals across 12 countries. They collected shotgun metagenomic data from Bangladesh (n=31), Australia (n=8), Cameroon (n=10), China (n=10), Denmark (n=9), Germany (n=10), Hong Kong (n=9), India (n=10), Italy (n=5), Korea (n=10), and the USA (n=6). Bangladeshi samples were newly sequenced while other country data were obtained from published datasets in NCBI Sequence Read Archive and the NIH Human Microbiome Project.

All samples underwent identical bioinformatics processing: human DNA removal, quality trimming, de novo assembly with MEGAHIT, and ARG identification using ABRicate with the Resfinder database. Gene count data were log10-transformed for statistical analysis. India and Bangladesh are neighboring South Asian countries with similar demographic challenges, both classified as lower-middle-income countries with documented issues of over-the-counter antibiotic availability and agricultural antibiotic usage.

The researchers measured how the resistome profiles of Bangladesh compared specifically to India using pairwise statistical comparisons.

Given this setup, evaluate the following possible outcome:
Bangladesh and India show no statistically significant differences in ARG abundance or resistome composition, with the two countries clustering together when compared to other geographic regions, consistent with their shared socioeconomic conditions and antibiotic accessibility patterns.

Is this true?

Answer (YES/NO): NO